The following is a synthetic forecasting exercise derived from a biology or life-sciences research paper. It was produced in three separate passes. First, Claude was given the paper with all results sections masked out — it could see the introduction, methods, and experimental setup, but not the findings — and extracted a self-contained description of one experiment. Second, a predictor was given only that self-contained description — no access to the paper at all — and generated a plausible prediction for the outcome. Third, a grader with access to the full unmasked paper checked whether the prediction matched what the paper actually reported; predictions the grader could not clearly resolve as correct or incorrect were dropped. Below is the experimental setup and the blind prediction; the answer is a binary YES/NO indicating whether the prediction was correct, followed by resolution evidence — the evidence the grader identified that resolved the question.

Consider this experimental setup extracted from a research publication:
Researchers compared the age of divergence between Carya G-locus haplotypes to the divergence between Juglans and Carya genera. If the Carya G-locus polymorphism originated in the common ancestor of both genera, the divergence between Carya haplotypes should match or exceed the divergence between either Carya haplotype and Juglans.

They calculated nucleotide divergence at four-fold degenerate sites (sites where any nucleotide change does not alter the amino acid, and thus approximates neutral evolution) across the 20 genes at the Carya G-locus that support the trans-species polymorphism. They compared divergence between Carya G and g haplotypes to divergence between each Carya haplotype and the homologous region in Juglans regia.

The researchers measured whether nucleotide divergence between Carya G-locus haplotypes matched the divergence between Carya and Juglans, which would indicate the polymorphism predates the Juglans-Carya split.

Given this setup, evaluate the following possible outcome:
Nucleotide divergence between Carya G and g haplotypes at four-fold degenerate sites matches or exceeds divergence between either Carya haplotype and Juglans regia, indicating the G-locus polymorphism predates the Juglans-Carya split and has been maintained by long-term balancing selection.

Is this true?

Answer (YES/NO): NO